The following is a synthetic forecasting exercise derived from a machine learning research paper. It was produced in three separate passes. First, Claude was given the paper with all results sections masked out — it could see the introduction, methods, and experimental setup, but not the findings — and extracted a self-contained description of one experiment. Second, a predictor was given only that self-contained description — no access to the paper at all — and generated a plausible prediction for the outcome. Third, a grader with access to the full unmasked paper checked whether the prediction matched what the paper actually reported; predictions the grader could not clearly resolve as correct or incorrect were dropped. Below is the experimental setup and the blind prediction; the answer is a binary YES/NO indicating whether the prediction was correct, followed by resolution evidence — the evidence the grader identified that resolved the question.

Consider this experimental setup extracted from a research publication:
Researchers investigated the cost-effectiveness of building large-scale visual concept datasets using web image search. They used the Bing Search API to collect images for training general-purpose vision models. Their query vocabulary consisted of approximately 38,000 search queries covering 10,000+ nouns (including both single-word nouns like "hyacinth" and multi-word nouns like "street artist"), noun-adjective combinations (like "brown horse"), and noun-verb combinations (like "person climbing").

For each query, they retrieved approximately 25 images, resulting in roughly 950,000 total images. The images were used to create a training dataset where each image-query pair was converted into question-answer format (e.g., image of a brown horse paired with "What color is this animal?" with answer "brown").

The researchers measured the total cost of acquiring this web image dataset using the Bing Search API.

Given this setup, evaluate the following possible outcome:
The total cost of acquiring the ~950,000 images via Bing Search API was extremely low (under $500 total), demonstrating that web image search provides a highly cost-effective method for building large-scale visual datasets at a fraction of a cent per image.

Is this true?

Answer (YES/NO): YES